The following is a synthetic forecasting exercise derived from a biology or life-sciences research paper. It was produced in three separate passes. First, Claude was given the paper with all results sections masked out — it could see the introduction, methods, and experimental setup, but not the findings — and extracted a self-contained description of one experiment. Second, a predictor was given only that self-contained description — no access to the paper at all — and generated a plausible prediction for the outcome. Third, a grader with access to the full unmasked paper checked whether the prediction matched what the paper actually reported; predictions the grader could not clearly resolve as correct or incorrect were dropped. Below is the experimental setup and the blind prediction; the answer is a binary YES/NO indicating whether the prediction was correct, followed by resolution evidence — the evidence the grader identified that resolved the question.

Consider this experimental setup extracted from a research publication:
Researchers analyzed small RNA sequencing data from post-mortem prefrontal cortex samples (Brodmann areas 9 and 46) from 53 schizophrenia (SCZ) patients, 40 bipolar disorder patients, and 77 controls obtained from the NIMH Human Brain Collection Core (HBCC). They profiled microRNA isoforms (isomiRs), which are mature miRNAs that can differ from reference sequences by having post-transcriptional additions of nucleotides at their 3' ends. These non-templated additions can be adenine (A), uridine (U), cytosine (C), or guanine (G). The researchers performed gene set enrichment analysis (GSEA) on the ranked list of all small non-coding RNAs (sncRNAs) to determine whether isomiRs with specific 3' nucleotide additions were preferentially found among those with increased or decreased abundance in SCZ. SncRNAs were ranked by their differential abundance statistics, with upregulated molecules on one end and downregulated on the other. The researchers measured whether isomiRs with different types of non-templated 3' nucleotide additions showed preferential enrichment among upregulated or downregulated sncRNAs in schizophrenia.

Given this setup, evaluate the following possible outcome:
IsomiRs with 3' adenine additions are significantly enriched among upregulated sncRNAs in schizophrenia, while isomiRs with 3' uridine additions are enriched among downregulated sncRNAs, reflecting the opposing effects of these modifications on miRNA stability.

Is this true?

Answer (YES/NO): NO